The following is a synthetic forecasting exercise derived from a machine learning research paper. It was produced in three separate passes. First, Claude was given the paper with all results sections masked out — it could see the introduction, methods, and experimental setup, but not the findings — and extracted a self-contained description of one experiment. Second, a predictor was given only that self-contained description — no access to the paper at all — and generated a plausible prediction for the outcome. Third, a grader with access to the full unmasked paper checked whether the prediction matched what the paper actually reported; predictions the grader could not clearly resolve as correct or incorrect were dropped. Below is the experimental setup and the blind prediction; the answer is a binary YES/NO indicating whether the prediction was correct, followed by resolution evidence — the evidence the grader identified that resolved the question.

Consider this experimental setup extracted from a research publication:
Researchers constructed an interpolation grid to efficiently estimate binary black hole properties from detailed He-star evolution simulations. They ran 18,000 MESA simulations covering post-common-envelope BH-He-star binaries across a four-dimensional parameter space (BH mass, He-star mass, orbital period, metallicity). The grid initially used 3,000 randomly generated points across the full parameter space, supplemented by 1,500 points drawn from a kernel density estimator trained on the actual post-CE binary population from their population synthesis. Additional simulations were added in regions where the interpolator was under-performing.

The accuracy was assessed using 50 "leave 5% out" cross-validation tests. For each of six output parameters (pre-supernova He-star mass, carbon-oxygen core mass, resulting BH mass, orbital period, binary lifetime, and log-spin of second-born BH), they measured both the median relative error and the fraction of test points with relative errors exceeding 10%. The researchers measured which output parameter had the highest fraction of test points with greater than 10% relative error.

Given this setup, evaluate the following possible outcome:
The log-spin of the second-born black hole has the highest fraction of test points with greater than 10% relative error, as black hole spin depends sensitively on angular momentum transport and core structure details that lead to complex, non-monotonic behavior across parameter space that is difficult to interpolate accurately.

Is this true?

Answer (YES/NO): YES